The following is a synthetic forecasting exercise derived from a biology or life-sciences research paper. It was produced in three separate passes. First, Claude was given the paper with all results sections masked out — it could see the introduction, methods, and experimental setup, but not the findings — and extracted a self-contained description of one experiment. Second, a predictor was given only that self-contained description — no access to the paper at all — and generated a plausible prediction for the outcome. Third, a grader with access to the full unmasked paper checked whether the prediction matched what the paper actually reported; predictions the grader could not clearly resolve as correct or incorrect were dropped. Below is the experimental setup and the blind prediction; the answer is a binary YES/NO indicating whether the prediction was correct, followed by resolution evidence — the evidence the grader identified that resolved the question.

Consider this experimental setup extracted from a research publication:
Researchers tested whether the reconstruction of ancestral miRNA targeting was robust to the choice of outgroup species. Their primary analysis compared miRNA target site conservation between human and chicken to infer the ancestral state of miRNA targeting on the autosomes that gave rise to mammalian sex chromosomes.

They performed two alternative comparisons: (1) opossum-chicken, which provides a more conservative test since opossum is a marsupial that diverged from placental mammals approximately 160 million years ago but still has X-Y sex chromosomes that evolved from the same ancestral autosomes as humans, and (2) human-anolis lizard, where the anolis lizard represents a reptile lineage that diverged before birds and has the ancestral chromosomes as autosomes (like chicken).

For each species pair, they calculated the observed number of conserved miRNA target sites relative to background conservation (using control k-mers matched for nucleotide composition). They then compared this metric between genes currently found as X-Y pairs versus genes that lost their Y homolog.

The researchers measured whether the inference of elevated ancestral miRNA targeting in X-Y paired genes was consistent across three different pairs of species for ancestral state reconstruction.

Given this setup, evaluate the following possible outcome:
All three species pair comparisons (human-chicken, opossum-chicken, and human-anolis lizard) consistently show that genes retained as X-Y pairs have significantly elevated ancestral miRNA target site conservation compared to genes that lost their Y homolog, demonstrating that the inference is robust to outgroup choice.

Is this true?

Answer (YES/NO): NO